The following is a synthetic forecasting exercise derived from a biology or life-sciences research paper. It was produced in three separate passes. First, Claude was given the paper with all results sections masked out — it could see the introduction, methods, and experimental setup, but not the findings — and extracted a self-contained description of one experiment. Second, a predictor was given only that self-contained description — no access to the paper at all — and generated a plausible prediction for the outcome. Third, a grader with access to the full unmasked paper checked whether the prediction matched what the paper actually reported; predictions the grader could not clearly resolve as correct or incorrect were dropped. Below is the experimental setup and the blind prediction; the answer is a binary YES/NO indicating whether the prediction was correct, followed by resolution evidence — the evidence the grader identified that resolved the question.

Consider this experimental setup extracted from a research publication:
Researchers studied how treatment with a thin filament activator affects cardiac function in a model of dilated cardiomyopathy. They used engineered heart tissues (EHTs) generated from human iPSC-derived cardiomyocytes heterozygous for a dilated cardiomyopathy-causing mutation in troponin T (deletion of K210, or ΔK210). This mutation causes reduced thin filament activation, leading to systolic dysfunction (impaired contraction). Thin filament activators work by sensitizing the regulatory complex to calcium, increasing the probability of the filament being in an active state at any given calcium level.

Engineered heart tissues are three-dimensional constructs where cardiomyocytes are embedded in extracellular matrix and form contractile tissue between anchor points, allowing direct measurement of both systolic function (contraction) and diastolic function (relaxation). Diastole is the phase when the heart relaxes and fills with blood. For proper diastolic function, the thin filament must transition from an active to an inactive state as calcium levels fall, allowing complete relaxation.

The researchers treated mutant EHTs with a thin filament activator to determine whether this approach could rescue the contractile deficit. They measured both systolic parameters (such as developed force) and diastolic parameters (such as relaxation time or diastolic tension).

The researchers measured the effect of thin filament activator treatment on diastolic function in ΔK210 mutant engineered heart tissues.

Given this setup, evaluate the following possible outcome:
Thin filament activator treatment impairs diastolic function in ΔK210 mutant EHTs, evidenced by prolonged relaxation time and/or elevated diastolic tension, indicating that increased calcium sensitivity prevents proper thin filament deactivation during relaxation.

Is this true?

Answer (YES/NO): YES